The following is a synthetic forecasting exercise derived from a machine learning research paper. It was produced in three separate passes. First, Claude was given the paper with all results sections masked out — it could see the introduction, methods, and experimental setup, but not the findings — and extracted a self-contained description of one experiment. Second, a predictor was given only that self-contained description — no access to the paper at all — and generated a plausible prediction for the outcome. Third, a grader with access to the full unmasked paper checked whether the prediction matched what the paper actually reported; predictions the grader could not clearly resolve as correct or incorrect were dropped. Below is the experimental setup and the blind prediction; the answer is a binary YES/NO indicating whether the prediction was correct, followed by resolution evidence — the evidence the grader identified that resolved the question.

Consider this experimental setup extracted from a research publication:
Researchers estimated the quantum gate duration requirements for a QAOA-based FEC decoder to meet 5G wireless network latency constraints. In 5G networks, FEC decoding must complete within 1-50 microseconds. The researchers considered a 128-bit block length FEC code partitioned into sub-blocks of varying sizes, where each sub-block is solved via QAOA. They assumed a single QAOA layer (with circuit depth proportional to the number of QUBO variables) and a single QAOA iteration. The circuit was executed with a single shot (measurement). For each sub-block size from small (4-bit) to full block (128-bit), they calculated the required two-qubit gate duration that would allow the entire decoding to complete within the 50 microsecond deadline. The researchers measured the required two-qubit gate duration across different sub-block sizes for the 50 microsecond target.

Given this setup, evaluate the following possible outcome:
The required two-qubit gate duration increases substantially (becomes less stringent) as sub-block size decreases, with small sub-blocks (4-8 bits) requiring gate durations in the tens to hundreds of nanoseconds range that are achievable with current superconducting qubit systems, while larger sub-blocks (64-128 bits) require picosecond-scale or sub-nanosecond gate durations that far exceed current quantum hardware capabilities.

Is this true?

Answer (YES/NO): NO